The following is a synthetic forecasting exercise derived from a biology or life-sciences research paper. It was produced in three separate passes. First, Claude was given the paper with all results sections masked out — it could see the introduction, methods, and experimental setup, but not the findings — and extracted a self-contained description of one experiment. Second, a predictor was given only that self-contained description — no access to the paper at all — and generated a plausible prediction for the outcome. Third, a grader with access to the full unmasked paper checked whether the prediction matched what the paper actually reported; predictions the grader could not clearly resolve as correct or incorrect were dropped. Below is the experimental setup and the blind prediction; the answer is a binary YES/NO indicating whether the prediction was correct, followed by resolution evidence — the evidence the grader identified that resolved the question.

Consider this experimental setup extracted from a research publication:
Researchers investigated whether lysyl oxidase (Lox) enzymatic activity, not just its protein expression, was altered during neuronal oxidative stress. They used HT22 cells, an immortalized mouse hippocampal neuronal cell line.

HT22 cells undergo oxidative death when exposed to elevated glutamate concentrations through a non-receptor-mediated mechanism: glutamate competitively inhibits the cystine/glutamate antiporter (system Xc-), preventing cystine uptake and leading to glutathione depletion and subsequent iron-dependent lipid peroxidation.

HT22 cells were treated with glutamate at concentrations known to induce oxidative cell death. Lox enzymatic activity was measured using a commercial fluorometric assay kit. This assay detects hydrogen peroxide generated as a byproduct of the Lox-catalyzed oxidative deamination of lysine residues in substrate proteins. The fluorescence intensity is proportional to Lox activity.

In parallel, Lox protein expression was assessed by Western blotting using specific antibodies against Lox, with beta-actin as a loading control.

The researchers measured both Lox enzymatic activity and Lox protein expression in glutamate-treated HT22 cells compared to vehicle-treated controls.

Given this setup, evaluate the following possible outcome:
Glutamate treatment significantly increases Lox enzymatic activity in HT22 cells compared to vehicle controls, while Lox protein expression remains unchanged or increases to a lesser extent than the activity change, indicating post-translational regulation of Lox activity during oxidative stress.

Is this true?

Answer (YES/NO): NO